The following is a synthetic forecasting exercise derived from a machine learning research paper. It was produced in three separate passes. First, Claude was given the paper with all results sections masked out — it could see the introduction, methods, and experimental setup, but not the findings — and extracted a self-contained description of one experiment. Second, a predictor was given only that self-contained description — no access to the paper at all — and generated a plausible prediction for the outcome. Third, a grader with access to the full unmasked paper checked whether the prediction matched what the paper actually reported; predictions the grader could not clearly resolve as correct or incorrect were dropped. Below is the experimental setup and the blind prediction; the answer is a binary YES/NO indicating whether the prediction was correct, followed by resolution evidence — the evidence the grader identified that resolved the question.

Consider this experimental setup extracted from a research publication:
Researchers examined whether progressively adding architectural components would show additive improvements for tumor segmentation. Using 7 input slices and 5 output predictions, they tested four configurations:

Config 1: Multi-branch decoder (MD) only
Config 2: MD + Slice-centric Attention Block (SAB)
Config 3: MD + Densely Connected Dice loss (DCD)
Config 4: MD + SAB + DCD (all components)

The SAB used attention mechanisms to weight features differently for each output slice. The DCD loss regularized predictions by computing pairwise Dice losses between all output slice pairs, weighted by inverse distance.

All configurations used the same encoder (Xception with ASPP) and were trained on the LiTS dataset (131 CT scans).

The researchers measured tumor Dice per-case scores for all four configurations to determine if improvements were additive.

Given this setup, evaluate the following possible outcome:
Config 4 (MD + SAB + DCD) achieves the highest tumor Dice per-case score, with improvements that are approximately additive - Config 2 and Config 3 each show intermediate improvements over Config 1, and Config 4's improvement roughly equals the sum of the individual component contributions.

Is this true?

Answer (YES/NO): NO